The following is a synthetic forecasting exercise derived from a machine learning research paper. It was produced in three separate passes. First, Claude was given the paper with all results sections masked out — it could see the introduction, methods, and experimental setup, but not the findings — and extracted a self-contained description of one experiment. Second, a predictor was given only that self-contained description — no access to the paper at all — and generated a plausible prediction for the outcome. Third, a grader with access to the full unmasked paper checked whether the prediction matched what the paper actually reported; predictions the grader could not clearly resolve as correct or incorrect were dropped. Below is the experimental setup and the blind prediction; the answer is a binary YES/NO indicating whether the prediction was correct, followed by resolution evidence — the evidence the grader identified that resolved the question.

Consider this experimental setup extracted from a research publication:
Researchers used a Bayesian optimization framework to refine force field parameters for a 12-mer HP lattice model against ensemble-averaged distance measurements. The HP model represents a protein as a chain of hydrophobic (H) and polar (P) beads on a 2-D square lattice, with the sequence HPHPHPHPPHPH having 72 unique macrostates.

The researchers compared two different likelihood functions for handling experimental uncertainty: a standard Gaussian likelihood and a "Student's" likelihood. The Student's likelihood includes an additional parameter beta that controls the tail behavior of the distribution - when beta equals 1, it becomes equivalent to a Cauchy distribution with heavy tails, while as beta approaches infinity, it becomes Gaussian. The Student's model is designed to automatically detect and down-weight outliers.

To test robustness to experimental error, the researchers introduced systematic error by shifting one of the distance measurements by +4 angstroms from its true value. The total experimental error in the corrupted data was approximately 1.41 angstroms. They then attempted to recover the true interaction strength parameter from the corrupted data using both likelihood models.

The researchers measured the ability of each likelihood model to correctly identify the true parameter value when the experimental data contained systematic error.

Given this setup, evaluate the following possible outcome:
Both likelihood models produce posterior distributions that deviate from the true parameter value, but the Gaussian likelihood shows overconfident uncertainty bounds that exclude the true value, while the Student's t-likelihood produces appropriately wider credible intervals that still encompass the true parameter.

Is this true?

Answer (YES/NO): NO